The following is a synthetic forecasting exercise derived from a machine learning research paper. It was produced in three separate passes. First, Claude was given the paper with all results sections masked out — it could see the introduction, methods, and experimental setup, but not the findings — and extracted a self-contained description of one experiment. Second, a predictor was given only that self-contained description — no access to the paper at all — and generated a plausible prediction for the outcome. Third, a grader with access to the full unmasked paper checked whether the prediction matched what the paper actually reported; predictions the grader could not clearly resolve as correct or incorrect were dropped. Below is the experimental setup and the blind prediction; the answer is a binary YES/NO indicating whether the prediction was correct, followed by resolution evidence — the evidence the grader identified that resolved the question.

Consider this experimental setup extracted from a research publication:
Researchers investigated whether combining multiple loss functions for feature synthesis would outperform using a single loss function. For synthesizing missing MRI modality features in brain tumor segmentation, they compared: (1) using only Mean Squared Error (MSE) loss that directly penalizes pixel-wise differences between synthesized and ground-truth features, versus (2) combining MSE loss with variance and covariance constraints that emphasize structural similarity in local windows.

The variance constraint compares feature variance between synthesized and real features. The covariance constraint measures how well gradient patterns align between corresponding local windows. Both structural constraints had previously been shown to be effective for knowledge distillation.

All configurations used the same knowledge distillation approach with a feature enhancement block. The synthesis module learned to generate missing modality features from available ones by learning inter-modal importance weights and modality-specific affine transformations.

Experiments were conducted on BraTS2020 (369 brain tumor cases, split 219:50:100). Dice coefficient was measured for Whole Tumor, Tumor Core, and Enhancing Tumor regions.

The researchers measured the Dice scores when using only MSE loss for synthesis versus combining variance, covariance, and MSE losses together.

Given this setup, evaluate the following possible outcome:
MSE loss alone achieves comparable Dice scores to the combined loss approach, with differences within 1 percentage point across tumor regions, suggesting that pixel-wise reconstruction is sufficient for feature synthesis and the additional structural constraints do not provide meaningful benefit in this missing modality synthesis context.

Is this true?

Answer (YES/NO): YES